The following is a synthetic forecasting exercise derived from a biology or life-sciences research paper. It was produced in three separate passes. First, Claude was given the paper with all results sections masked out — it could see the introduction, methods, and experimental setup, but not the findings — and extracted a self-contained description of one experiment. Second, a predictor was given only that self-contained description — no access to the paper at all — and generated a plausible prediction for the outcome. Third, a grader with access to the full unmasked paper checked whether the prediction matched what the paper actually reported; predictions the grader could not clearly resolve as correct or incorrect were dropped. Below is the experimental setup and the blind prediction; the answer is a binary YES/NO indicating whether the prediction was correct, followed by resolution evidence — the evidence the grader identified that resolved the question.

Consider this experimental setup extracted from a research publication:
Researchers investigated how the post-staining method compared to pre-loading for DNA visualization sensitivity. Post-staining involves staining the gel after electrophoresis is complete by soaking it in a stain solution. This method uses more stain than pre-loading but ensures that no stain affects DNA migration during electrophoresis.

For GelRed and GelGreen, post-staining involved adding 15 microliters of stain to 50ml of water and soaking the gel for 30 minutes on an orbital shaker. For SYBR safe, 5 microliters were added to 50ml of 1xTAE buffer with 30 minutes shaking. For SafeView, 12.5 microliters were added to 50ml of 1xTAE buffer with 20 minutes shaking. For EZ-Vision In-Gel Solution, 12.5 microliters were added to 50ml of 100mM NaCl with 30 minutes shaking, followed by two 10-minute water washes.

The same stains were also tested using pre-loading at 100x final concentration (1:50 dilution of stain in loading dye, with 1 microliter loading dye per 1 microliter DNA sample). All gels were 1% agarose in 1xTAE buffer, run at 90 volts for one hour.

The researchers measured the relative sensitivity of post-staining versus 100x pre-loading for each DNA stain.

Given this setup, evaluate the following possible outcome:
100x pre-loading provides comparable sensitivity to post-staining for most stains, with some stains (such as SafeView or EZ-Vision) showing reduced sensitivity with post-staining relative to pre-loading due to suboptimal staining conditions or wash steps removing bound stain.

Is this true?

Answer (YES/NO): NO